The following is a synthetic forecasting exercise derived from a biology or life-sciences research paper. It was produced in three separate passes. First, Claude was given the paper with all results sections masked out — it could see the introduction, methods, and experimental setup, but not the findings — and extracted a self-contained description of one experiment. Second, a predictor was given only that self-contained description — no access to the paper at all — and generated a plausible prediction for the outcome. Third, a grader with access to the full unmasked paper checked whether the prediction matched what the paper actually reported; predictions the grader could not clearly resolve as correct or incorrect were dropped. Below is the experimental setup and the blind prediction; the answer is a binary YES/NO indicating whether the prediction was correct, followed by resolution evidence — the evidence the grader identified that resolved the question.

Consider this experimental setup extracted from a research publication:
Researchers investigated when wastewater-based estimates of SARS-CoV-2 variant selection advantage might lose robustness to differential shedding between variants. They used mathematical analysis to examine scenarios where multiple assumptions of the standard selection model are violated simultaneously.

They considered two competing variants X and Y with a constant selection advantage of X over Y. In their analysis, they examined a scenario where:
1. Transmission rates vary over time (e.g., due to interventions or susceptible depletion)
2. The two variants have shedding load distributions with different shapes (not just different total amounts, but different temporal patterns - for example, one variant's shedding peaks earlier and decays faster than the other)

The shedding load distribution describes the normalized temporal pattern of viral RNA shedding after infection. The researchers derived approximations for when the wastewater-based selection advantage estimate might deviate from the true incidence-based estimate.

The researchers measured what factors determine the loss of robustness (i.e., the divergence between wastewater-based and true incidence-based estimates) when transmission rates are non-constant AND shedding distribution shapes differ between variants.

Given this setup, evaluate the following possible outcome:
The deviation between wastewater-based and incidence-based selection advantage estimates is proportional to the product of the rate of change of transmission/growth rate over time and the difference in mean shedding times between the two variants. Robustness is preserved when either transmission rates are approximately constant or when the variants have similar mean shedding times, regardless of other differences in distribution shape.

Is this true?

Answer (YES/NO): YES